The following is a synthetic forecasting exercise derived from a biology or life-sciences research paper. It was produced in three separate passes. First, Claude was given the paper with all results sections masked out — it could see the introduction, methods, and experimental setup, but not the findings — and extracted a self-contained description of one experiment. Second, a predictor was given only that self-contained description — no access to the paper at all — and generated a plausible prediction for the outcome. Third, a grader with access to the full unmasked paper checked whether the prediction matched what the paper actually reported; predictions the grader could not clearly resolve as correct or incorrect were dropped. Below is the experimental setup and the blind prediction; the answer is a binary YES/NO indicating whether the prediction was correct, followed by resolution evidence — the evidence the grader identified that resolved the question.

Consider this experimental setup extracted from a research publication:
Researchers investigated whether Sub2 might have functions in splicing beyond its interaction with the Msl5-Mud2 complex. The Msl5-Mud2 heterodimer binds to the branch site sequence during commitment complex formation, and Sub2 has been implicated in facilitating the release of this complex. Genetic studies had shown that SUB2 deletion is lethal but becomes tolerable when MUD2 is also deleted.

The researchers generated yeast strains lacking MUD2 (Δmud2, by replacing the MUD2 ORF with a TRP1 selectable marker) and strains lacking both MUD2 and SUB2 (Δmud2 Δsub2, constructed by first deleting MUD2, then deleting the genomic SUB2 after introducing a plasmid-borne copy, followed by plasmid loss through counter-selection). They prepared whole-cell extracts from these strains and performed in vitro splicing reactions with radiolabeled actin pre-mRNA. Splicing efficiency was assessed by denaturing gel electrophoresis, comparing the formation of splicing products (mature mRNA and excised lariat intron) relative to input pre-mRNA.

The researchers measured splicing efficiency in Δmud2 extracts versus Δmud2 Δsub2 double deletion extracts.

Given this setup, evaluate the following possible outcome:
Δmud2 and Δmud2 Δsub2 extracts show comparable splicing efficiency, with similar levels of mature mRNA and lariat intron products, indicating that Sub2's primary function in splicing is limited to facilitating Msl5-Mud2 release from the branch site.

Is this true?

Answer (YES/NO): NO